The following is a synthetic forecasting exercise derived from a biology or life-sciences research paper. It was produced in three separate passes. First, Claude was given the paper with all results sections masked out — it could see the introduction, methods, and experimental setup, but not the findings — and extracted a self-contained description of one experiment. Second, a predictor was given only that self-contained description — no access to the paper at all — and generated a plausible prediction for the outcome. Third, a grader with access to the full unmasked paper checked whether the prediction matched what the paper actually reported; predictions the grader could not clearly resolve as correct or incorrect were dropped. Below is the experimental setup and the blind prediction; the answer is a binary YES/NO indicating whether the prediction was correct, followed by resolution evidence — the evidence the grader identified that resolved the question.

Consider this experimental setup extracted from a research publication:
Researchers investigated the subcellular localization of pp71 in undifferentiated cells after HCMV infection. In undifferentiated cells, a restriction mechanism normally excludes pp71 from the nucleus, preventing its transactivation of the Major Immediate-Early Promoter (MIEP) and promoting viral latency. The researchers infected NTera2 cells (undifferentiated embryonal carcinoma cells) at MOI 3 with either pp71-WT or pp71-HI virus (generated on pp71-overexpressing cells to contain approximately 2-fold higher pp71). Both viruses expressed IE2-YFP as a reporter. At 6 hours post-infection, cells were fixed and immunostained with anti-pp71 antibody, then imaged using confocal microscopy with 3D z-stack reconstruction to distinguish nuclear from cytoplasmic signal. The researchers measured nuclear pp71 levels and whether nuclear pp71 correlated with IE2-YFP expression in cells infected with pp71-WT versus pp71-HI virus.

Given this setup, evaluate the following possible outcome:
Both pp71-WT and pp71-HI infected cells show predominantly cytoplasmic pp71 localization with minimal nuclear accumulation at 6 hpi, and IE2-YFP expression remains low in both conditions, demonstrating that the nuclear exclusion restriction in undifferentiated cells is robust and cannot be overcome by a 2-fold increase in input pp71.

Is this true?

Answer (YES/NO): NO